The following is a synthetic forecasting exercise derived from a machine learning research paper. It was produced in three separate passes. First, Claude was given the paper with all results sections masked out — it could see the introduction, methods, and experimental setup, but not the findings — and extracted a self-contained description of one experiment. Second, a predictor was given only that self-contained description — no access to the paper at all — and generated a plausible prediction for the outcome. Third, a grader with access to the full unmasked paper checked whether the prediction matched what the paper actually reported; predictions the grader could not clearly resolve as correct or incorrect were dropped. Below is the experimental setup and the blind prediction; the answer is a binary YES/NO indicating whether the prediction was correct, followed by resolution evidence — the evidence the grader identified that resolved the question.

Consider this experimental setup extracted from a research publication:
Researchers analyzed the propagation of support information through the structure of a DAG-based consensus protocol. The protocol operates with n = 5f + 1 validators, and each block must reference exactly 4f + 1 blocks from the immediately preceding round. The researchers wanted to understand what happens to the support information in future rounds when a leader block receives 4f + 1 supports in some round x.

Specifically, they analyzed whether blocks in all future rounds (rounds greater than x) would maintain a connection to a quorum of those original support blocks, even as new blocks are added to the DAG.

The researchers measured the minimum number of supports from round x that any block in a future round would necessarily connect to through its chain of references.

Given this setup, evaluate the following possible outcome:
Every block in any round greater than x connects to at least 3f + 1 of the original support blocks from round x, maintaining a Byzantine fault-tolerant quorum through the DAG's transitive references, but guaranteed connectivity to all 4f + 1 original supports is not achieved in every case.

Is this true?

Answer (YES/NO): NO